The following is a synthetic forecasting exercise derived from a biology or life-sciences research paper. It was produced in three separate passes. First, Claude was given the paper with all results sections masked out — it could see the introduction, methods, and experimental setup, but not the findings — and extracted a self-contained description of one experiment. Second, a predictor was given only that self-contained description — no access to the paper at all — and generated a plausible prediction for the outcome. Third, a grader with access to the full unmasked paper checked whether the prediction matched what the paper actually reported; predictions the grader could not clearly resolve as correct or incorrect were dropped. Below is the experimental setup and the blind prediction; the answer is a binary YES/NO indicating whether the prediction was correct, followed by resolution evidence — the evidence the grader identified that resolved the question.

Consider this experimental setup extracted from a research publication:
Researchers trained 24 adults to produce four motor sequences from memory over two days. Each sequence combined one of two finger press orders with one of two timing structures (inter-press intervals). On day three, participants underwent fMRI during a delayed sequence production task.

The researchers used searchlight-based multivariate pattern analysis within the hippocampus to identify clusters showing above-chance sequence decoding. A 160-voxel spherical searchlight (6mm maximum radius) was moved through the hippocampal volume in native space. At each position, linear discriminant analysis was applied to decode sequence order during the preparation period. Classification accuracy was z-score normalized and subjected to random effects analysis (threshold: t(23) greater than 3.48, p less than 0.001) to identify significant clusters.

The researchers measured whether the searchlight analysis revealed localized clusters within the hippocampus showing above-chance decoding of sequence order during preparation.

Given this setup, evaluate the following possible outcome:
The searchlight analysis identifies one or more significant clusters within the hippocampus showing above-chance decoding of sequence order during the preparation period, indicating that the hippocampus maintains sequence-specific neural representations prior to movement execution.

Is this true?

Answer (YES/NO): YES